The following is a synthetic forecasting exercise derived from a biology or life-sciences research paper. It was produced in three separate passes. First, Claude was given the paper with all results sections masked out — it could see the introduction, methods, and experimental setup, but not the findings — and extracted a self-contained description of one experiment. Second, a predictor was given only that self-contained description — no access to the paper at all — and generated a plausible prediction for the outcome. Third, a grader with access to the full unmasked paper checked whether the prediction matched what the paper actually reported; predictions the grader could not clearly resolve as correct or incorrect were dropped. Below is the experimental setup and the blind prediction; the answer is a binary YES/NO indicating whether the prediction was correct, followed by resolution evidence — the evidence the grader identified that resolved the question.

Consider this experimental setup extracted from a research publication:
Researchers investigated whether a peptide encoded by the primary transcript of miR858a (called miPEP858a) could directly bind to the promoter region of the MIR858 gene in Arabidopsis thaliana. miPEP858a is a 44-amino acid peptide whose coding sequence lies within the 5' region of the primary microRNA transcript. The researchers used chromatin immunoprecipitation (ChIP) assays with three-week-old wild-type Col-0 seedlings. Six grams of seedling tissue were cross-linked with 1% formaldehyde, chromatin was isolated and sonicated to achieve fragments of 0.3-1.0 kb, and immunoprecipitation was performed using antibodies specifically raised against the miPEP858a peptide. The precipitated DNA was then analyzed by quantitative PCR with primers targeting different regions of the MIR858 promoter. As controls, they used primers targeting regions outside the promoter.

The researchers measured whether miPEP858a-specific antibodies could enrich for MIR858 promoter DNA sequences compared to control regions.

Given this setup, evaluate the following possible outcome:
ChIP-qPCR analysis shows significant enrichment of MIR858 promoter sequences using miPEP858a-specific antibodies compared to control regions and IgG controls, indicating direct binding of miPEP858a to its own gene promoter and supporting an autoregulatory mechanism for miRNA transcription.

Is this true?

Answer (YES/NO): NO